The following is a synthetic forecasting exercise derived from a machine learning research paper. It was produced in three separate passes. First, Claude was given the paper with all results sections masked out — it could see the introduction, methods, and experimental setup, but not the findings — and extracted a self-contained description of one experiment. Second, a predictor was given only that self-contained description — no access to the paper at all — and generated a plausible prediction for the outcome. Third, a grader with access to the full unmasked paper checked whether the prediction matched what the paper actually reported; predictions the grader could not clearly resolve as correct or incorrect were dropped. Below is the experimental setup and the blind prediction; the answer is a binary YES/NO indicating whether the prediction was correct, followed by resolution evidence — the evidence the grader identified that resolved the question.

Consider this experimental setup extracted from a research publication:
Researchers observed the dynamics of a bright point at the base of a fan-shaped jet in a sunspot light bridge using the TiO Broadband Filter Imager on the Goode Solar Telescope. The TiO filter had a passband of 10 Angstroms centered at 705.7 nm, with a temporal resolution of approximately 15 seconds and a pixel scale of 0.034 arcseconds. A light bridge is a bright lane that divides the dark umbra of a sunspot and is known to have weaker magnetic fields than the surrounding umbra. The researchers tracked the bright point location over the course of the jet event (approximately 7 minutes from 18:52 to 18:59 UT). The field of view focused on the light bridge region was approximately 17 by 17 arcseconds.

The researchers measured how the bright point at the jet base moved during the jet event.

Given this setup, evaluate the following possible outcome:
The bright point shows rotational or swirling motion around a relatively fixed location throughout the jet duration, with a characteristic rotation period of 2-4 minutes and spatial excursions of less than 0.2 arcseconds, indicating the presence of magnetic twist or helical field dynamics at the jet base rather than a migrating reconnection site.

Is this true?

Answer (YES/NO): NO